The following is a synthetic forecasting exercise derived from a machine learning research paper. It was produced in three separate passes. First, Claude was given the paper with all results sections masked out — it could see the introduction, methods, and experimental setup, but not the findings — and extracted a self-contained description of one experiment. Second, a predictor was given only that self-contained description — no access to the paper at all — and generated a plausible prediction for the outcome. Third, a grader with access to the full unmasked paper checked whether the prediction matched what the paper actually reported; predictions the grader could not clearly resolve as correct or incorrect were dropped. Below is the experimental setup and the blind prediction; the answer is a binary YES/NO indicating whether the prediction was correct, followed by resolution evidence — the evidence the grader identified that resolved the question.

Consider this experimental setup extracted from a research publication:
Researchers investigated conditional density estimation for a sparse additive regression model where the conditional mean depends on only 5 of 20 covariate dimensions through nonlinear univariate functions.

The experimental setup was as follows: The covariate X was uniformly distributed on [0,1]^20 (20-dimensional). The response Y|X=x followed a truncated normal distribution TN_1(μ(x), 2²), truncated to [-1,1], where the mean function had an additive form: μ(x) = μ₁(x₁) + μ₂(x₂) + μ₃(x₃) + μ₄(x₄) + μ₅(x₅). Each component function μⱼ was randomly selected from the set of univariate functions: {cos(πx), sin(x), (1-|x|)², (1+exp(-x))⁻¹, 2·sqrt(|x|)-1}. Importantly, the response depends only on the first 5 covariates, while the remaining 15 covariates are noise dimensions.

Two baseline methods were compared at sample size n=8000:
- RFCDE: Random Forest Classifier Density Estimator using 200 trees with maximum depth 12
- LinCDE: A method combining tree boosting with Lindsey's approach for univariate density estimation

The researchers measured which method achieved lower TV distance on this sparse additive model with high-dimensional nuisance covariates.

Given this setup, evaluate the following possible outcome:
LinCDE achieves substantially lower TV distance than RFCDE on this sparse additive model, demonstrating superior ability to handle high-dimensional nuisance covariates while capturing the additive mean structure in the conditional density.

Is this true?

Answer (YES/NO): NO